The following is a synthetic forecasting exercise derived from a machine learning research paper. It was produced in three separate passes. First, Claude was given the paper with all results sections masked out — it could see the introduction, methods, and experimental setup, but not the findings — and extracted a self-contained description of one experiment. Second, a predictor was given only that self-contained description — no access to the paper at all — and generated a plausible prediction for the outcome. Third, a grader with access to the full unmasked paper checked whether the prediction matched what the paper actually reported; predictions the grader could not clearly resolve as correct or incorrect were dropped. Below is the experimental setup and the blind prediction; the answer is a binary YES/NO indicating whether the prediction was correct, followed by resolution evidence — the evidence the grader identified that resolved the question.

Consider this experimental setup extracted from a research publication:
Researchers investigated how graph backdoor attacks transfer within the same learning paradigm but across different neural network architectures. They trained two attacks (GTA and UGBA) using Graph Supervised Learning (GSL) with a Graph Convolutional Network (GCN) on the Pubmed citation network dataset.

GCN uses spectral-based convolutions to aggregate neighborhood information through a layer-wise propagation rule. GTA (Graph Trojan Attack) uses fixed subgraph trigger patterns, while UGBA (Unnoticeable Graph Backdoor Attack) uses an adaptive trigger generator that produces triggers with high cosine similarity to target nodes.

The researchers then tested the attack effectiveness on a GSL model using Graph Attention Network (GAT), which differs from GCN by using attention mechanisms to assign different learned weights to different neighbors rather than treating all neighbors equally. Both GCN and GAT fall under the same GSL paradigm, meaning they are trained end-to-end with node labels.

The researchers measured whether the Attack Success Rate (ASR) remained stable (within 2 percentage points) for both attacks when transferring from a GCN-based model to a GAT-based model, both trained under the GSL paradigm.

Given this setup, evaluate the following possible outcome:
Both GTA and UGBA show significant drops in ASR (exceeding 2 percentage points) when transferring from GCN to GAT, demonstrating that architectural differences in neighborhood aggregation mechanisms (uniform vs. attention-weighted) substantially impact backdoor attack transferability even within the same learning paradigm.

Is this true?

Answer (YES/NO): NO